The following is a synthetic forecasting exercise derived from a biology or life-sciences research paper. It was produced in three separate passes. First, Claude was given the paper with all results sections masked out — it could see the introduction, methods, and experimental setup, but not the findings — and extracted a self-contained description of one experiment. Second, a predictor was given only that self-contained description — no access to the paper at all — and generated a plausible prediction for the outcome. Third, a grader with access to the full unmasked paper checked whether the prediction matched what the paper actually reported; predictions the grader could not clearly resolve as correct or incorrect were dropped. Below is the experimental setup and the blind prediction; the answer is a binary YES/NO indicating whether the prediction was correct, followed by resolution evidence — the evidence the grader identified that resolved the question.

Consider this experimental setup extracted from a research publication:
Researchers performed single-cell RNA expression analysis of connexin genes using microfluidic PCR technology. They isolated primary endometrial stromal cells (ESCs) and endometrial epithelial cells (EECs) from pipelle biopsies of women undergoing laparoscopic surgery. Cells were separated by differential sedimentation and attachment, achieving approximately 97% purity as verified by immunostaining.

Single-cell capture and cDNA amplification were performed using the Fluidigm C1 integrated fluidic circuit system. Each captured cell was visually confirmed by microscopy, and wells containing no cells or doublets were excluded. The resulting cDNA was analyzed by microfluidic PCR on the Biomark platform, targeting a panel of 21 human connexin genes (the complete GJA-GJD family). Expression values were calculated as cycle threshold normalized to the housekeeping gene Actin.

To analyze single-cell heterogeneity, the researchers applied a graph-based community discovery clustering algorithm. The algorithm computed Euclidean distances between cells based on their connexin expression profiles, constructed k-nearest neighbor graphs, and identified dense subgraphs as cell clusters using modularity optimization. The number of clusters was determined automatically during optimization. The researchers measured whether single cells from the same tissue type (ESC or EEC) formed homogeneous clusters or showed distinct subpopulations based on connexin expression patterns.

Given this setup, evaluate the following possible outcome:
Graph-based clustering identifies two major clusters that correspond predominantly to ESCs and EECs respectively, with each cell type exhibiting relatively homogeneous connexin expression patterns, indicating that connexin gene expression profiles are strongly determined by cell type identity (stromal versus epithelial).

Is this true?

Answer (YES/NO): NO